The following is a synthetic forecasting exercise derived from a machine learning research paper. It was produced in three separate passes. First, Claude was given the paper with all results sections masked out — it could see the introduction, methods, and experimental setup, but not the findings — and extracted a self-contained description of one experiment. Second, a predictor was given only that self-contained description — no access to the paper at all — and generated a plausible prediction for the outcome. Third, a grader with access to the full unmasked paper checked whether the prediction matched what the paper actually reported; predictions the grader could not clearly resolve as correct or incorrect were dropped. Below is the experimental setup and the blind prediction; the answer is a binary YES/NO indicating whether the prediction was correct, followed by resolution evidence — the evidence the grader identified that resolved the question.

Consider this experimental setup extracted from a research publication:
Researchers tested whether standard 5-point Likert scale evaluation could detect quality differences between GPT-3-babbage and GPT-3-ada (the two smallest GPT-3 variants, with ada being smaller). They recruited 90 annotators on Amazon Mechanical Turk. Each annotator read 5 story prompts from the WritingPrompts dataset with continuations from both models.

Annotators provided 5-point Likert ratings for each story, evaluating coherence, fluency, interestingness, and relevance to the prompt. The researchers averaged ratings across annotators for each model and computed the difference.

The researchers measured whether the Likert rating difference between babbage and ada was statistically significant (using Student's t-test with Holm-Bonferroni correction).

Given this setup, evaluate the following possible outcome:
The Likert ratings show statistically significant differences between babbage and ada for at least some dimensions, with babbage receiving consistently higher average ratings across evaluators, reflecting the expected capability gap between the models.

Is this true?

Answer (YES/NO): YES